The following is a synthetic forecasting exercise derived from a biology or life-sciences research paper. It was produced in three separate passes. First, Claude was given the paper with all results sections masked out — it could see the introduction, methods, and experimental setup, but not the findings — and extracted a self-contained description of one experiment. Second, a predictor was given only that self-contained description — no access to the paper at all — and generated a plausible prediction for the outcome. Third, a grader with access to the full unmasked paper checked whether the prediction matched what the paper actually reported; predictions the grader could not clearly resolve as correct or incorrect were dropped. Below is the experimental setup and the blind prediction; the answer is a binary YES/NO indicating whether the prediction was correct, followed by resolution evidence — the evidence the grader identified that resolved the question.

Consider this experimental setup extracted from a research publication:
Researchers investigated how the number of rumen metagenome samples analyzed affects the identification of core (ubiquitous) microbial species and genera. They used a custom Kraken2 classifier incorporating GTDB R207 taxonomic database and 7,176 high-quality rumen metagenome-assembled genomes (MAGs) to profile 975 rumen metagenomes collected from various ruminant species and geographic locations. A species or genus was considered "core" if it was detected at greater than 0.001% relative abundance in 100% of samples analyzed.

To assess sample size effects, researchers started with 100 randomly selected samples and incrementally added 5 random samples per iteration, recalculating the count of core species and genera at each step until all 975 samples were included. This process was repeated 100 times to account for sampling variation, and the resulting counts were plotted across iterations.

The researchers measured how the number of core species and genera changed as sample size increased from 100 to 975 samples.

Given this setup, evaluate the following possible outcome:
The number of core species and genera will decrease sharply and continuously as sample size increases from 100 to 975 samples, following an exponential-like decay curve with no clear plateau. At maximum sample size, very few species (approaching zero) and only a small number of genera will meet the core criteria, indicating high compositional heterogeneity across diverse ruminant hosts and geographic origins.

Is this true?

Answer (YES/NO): NO